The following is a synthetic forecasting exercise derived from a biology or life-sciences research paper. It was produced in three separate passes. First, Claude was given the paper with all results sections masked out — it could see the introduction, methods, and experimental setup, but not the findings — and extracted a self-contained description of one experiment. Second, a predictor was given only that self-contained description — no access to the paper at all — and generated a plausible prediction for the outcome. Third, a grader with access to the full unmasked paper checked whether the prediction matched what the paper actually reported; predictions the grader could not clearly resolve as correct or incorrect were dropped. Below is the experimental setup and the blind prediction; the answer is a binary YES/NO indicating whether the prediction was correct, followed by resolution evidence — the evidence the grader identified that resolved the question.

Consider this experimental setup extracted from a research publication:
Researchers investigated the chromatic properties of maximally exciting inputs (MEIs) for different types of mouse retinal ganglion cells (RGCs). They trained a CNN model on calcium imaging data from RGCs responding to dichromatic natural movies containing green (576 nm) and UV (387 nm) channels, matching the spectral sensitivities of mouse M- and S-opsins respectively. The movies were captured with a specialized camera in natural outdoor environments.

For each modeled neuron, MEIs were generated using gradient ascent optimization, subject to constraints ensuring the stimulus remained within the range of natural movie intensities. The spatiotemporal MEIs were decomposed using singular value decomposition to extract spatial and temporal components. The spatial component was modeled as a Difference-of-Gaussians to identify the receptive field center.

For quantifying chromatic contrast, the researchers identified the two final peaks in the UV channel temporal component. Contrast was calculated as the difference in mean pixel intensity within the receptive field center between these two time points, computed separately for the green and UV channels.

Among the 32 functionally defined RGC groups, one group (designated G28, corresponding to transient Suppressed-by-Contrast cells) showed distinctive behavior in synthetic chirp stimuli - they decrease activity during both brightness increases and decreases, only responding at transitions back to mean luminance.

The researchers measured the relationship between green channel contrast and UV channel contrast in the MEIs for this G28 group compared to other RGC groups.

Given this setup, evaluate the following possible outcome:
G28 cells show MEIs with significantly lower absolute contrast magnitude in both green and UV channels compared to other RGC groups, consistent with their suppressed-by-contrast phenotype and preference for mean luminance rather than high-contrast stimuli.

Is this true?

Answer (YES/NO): NO